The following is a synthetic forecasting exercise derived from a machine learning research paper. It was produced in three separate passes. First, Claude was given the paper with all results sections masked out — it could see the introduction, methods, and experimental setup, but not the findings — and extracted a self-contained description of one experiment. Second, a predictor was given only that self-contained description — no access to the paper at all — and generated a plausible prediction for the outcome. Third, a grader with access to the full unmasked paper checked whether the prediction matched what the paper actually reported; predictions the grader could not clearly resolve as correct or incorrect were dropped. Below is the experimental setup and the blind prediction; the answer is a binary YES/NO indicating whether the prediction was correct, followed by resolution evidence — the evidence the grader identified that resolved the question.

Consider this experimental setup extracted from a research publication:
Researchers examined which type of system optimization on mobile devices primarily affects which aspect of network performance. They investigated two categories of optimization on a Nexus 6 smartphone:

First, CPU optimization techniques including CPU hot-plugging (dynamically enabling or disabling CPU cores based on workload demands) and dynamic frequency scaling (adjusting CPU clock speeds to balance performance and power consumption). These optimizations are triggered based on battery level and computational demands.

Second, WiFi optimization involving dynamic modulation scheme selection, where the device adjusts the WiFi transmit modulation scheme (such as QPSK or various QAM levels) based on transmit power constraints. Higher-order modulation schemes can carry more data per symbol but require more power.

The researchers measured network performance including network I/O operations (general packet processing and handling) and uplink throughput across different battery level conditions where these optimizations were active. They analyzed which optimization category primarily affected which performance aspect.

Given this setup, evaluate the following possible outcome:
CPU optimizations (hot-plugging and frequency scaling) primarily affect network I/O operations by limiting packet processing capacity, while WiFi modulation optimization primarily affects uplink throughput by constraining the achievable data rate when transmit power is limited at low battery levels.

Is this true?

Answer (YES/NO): YES